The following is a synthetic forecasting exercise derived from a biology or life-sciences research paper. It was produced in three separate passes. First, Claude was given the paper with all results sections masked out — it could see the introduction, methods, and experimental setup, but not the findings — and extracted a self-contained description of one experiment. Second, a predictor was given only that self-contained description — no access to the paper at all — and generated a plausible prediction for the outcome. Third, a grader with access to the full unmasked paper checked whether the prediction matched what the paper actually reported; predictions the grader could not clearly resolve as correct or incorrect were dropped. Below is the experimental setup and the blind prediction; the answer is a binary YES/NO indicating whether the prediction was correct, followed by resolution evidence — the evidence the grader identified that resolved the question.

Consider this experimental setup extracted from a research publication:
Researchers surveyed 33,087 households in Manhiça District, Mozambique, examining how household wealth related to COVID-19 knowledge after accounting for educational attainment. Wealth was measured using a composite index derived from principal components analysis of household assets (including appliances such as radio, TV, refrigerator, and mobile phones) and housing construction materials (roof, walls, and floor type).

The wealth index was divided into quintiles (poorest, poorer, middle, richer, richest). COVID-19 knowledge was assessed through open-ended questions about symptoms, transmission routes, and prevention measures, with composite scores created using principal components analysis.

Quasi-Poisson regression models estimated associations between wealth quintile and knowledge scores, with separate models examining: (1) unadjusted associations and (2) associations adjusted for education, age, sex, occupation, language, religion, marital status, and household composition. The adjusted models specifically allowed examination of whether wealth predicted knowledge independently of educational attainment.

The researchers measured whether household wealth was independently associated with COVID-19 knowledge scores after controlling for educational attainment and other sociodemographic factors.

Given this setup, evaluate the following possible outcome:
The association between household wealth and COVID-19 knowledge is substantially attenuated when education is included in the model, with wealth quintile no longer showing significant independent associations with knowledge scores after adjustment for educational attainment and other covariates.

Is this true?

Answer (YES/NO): NO